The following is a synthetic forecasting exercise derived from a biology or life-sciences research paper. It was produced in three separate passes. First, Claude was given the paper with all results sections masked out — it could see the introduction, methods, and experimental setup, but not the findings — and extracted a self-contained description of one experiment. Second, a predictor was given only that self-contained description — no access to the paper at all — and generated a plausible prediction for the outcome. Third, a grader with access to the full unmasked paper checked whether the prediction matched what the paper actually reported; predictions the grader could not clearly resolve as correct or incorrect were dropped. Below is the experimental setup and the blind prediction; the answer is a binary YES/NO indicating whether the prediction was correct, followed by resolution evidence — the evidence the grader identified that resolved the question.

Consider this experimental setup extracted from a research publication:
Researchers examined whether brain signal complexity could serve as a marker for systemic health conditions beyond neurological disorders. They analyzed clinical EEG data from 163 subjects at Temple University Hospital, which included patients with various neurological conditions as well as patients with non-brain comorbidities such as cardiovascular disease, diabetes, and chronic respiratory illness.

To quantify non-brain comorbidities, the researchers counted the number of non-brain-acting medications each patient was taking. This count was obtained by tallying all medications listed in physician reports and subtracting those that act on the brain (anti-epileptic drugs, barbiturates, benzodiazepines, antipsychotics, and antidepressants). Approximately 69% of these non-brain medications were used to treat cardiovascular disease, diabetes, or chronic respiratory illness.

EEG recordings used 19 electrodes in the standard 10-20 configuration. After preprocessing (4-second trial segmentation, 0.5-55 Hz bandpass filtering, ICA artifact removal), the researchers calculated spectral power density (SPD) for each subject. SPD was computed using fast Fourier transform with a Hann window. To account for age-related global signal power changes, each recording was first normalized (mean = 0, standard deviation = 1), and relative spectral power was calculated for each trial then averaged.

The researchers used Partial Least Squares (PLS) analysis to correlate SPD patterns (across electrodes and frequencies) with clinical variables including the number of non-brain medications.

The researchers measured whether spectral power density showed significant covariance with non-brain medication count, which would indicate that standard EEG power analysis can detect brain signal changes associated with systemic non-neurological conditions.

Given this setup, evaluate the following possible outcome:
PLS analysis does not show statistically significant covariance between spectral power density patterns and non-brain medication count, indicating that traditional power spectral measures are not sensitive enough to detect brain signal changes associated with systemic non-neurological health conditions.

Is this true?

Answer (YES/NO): YES